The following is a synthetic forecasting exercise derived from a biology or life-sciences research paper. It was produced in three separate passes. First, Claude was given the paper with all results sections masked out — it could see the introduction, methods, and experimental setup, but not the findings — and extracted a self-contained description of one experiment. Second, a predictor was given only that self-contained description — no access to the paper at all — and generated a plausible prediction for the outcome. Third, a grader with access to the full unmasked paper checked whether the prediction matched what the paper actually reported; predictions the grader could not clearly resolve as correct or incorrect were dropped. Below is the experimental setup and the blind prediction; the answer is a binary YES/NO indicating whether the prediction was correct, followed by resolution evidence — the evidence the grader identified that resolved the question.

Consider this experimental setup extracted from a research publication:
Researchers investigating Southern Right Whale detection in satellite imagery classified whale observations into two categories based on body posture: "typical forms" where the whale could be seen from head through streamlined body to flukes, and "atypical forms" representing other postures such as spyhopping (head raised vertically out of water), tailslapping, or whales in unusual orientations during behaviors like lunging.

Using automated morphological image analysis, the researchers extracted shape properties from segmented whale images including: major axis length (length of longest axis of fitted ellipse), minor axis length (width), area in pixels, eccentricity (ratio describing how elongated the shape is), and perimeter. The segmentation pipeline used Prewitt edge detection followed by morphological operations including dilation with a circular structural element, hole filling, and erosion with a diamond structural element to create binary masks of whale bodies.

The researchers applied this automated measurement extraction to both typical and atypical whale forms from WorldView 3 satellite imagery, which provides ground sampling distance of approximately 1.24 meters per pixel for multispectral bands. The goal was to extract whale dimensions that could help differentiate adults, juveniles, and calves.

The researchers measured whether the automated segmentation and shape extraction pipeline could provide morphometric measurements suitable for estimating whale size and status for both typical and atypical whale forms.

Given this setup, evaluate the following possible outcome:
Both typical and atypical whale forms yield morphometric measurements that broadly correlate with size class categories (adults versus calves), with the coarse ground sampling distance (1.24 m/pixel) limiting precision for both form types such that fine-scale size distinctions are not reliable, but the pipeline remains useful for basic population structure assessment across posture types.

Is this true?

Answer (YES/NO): NO